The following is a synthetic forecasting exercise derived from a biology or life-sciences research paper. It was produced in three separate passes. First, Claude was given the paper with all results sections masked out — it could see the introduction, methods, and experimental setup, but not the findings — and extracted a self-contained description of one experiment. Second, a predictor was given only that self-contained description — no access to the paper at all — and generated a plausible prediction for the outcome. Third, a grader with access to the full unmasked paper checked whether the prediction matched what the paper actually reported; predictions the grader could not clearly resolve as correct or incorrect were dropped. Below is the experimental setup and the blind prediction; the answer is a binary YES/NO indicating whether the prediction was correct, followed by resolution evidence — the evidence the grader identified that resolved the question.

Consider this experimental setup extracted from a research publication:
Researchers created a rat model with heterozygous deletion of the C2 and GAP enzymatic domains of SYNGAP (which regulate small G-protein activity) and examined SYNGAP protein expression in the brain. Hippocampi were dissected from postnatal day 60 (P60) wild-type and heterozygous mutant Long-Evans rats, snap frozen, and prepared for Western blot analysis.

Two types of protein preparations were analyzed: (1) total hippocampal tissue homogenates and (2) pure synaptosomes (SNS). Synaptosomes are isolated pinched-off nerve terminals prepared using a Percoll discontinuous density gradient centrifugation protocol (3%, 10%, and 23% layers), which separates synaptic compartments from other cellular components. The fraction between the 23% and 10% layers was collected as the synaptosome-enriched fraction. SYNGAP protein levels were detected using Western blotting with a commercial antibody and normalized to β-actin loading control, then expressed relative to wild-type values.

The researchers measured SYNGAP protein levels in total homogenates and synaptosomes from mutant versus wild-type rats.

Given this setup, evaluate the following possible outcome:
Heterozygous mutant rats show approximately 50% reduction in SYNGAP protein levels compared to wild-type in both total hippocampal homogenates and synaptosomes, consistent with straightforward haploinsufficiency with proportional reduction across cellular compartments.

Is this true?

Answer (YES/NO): NO